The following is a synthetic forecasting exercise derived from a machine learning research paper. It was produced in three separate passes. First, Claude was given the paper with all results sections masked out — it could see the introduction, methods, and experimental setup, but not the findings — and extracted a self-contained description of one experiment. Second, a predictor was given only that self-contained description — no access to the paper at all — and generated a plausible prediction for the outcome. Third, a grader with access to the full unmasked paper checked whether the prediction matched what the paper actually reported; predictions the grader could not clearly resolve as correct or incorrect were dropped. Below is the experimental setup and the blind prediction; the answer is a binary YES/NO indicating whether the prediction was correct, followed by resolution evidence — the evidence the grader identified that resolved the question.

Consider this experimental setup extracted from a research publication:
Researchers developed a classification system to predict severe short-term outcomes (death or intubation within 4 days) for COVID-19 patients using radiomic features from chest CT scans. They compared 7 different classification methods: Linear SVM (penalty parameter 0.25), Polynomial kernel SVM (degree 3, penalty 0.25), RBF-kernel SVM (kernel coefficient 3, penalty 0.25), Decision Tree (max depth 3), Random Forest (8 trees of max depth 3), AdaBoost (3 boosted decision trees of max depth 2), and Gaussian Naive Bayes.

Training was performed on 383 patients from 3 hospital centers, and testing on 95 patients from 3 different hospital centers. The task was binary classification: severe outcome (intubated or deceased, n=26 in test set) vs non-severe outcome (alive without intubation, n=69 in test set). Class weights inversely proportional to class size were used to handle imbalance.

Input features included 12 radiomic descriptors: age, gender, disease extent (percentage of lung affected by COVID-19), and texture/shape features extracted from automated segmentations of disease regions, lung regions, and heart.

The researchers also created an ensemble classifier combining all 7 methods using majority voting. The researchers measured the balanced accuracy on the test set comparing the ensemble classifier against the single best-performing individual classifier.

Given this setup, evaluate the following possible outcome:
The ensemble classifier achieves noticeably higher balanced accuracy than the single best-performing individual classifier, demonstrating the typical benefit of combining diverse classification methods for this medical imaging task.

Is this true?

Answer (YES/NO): NO